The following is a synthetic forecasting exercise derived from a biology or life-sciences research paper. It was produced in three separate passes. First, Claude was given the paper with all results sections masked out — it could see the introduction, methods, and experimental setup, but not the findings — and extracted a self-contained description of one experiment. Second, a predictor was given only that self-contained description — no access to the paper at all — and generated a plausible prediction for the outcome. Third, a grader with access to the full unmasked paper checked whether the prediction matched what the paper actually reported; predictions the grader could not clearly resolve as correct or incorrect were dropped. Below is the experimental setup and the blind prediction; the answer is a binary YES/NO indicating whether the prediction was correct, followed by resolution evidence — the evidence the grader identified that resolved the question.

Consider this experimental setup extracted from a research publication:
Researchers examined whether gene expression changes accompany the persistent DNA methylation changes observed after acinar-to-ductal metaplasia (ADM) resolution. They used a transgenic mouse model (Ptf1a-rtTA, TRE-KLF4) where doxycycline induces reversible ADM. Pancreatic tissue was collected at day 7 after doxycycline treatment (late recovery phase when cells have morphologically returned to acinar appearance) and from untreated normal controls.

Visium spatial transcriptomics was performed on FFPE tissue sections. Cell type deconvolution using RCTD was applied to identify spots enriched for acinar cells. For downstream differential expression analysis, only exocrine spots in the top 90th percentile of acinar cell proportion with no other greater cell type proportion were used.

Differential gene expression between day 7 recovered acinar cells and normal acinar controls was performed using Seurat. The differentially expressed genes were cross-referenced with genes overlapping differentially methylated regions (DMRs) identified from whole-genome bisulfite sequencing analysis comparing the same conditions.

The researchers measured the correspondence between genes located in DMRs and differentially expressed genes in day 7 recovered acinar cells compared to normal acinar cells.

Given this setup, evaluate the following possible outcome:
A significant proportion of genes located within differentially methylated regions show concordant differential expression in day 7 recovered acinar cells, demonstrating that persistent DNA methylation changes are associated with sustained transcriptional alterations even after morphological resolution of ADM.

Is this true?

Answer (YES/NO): NO